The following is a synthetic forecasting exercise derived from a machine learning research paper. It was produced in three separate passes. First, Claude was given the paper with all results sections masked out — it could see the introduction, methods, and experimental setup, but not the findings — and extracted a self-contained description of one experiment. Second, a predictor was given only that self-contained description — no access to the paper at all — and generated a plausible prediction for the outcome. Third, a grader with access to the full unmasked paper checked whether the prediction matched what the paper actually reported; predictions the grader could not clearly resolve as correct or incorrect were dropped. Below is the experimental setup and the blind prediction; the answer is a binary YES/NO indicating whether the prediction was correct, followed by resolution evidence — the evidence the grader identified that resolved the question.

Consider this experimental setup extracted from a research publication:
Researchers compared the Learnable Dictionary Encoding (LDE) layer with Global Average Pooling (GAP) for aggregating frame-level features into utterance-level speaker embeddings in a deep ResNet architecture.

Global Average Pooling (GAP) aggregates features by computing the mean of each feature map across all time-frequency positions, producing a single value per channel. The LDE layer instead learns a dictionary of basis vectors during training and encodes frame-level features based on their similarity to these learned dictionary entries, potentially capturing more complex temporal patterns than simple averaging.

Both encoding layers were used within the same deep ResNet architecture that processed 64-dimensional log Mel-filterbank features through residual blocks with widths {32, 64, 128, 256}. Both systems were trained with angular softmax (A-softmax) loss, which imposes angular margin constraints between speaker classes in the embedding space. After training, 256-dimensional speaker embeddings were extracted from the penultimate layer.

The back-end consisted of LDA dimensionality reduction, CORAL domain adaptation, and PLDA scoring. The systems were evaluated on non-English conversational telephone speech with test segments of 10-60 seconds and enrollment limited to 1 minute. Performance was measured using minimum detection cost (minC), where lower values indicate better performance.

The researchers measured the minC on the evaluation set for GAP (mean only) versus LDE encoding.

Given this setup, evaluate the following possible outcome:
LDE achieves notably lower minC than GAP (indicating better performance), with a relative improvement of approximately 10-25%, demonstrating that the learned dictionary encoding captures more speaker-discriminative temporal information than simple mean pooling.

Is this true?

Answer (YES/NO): NO